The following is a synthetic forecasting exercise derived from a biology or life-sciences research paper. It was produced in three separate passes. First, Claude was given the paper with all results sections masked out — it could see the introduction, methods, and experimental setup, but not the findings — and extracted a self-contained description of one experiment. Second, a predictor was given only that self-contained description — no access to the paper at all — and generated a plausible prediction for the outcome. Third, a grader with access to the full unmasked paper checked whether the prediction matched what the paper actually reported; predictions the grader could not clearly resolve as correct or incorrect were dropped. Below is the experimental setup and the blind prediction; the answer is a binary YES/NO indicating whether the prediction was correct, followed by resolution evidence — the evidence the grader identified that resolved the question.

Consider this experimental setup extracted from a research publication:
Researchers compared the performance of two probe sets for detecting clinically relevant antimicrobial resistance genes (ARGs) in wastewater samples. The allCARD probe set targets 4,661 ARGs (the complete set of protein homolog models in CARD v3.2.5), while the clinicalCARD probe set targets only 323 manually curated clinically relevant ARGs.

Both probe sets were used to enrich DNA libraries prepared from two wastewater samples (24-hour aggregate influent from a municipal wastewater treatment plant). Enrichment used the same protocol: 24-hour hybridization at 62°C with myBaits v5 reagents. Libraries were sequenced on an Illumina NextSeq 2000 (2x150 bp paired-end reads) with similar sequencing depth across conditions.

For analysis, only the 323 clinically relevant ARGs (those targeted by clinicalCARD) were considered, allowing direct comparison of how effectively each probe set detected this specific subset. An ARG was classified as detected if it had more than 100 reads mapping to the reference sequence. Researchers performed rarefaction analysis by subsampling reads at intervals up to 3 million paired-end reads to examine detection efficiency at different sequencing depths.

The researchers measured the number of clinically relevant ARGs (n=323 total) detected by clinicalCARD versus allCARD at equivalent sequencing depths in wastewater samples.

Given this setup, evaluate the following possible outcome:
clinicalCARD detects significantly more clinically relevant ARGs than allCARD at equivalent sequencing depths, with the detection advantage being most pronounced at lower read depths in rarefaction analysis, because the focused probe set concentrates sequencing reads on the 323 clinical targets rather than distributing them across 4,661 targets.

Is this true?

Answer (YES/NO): NO